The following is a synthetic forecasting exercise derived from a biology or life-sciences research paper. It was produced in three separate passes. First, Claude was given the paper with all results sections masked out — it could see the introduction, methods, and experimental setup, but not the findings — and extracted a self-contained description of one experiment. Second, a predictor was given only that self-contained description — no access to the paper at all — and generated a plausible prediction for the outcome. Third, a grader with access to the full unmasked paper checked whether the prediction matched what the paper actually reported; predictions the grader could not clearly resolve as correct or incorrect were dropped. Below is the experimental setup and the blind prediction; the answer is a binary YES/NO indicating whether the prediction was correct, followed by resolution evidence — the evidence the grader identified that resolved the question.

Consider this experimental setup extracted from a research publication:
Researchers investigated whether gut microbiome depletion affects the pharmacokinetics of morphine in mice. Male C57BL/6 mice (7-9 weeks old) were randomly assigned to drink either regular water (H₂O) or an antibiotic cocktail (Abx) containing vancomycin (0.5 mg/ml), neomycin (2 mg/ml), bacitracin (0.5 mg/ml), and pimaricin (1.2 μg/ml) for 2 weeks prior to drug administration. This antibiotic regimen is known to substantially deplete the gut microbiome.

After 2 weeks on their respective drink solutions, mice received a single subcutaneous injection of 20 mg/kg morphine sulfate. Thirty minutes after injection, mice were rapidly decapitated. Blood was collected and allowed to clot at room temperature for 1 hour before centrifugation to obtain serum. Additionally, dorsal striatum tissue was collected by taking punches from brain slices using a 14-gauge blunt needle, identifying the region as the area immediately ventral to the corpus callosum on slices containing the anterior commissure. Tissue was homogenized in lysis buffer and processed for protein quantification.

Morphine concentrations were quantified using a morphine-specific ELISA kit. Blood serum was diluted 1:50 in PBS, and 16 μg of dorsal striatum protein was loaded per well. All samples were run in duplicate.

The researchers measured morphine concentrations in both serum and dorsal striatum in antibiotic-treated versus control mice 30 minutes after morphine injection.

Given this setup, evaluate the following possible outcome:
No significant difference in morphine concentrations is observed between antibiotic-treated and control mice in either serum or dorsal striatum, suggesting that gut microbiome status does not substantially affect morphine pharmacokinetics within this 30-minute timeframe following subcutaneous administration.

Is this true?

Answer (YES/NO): YES